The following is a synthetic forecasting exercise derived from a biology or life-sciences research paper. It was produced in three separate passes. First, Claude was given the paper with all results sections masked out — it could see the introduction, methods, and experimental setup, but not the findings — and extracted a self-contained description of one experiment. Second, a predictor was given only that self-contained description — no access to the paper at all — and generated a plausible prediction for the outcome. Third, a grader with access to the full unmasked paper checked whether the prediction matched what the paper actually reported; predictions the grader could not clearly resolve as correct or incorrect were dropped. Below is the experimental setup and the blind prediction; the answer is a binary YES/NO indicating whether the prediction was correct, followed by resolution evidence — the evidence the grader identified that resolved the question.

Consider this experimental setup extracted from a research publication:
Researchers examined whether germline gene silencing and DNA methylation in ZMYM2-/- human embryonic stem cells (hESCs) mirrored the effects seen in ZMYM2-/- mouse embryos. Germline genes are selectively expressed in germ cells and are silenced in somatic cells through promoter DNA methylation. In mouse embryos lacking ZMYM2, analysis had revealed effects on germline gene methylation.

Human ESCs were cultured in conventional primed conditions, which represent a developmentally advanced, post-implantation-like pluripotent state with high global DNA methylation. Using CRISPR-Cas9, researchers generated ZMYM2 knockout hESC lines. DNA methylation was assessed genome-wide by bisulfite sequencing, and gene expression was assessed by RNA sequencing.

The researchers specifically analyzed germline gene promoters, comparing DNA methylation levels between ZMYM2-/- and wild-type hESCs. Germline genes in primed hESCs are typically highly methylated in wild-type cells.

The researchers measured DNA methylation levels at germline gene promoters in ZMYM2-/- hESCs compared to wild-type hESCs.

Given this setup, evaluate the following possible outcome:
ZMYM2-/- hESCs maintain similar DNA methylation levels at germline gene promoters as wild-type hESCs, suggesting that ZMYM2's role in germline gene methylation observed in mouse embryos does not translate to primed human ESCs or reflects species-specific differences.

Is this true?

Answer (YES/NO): YES